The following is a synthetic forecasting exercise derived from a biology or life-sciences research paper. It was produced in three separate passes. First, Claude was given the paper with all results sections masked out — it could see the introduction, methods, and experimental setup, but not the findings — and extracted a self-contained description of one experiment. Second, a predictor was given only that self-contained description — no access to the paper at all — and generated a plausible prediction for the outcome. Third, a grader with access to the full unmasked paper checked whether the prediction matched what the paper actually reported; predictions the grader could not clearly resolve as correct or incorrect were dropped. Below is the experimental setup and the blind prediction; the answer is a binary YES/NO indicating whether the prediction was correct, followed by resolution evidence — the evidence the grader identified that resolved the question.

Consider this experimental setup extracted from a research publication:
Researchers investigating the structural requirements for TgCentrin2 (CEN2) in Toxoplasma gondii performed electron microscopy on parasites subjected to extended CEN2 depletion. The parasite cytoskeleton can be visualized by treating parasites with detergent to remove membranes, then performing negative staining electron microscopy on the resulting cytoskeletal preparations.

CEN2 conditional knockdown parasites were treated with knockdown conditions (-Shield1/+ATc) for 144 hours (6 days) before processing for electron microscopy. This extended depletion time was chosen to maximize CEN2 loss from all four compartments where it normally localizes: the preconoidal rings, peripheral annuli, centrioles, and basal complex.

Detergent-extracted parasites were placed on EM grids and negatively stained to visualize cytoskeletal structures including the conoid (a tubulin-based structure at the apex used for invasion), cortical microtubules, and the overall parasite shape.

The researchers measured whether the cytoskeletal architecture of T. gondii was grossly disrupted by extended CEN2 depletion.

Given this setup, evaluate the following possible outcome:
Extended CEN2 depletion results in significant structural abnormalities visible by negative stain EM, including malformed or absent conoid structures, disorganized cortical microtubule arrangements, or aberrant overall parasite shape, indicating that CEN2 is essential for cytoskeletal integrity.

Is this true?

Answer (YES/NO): NO